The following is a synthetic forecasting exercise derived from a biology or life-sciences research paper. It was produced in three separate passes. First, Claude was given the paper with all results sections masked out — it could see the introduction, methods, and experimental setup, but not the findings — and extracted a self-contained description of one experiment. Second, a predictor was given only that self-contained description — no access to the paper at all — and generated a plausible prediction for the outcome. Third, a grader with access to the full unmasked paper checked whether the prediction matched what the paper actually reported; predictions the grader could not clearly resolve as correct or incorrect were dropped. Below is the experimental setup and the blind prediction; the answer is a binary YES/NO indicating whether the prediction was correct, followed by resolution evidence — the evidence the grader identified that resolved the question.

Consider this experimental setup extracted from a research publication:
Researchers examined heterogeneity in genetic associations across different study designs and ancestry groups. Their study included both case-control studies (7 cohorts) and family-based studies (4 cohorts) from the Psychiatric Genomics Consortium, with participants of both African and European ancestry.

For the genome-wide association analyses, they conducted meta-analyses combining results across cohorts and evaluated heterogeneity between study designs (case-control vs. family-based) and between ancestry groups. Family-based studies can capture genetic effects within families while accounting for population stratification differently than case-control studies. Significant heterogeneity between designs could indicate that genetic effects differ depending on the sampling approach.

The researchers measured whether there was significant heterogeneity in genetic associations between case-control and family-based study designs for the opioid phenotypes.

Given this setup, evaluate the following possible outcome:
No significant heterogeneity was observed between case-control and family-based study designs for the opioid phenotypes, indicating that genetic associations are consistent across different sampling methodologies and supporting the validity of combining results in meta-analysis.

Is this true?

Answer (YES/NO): YES